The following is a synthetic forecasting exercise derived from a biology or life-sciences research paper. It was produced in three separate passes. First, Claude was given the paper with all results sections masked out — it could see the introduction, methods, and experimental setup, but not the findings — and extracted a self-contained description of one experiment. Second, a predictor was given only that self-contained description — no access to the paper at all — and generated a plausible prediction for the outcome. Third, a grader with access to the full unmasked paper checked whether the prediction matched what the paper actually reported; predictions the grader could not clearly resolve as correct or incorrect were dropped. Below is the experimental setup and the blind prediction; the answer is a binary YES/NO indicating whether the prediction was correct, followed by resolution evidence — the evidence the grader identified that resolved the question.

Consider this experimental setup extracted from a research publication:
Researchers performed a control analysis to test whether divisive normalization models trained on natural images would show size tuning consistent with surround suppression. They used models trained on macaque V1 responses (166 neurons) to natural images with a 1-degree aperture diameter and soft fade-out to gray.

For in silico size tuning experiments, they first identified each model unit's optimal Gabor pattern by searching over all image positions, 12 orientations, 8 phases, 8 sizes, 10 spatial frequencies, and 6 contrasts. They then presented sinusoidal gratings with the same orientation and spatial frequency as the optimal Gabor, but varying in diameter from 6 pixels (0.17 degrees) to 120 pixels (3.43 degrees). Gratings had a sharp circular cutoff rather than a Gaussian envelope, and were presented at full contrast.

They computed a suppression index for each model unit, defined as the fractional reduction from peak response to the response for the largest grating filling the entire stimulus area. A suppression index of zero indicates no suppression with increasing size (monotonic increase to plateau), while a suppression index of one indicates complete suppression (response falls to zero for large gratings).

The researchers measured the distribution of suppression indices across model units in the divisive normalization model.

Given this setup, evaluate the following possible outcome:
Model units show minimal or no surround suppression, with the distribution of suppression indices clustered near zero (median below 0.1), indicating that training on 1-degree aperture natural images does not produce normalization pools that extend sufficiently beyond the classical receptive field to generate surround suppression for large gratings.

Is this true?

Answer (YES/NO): YES